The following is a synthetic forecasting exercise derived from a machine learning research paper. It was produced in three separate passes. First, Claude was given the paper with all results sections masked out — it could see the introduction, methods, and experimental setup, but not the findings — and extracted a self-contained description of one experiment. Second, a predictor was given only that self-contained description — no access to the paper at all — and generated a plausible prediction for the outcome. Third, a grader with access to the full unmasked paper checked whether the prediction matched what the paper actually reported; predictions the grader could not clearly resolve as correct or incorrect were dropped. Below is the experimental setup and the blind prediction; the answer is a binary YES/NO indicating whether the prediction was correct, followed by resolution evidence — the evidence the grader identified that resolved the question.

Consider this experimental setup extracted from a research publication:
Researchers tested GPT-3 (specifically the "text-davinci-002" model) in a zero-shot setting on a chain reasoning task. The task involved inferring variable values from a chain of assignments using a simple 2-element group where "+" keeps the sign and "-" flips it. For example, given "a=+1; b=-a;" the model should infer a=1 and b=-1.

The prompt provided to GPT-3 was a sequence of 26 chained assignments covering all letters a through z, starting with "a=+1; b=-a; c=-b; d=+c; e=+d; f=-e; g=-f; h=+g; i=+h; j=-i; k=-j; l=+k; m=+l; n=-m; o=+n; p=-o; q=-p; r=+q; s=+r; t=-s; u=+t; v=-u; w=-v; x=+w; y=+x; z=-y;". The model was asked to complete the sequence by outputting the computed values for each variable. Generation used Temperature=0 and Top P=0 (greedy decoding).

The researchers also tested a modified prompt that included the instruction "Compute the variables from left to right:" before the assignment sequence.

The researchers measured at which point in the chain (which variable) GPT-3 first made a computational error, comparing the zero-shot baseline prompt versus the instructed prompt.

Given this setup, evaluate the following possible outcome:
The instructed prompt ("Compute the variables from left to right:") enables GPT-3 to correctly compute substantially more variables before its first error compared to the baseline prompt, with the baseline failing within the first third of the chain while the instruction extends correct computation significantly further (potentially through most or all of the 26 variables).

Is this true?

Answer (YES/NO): NO